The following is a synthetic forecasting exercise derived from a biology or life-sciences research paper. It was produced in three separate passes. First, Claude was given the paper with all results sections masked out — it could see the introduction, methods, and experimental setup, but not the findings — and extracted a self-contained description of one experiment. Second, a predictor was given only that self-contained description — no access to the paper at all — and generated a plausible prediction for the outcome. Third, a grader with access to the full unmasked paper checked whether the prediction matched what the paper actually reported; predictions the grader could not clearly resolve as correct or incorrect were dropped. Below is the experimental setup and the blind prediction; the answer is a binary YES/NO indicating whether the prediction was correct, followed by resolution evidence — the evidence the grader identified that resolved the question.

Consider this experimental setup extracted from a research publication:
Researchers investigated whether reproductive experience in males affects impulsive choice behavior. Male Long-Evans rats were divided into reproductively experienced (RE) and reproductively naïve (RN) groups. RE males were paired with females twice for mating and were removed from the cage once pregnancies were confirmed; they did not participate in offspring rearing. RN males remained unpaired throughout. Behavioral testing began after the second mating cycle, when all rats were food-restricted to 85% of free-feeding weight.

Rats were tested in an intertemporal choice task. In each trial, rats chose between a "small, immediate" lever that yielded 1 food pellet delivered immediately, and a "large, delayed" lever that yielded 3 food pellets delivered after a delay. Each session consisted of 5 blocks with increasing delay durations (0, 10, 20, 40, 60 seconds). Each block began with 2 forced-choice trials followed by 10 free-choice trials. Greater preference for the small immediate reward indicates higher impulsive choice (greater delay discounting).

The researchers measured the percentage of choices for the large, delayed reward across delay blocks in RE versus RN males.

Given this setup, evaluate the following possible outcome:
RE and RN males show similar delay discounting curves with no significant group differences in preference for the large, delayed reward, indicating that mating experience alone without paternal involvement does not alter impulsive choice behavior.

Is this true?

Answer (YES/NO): NO